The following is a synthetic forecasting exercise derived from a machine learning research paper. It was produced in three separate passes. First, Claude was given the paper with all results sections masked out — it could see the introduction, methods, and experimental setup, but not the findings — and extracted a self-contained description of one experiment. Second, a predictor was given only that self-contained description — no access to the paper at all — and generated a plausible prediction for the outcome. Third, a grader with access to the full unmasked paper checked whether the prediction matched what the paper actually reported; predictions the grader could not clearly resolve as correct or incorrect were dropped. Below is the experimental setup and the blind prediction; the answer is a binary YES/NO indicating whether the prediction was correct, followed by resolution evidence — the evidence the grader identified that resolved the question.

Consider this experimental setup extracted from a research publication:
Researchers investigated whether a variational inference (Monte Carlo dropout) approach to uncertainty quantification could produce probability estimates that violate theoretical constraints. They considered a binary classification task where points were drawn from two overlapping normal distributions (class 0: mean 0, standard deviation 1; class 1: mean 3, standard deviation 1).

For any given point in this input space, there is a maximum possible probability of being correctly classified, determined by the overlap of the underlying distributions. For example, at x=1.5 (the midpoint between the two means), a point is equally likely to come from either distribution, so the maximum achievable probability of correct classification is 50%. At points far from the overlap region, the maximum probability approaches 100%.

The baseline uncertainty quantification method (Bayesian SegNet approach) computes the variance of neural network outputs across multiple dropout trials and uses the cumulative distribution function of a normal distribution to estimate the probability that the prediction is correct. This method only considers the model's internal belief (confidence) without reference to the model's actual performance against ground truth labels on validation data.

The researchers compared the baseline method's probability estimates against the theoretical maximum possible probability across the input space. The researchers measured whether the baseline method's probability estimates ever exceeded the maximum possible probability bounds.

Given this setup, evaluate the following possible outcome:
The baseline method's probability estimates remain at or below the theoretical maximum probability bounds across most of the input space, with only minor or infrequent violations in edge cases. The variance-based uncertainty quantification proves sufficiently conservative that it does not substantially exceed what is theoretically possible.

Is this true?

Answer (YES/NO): NO